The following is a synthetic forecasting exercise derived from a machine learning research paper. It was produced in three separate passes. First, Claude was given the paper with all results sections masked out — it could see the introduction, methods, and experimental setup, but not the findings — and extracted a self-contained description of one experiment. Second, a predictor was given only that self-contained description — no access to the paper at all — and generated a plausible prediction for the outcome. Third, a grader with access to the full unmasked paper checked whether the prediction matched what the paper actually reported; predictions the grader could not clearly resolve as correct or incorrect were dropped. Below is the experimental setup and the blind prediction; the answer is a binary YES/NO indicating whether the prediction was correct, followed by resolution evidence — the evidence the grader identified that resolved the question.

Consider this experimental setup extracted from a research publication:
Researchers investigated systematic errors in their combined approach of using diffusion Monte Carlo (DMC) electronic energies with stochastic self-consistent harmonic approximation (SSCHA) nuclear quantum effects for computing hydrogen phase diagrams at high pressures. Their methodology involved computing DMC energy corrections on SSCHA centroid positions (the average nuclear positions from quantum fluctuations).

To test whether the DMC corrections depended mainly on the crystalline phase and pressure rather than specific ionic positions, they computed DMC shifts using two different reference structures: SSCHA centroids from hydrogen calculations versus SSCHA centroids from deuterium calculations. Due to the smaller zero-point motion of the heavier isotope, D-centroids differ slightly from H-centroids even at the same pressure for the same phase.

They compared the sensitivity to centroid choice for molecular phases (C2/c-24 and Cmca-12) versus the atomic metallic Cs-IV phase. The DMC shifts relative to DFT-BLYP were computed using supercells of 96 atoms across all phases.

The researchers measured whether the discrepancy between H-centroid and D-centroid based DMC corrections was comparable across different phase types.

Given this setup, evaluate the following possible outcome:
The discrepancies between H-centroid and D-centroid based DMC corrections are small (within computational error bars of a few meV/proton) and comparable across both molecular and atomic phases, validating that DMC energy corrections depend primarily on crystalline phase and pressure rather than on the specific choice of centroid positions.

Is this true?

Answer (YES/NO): NO